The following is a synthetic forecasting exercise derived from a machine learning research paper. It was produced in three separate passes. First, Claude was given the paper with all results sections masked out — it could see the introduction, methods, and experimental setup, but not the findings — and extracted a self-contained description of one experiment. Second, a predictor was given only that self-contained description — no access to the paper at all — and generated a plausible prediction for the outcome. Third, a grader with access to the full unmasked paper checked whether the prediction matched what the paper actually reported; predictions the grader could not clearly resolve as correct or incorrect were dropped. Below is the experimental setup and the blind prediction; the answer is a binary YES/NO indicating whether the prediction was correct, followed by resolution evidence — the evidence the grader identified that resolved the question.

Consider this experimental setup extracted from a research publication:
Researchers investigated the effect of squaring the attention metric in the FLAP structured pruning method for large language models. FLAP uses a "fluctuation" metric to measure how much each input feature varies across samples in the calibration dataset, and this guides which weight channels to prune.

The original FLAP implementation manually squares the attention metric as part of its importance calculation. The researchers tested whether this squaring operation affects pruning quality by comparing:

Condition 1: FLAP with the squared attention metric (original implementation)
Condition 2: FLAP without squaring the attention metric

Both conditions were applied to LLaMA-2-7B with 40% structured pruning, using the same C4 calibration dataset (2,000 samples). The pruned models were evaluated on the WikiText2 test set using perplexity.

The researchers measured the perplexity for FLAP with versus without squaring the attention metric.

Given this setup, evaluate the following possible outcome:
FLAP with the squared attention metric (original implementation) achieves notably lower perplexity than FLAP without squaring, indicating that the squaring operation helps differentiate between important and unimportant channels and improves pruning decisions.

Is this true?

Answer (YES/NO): YES